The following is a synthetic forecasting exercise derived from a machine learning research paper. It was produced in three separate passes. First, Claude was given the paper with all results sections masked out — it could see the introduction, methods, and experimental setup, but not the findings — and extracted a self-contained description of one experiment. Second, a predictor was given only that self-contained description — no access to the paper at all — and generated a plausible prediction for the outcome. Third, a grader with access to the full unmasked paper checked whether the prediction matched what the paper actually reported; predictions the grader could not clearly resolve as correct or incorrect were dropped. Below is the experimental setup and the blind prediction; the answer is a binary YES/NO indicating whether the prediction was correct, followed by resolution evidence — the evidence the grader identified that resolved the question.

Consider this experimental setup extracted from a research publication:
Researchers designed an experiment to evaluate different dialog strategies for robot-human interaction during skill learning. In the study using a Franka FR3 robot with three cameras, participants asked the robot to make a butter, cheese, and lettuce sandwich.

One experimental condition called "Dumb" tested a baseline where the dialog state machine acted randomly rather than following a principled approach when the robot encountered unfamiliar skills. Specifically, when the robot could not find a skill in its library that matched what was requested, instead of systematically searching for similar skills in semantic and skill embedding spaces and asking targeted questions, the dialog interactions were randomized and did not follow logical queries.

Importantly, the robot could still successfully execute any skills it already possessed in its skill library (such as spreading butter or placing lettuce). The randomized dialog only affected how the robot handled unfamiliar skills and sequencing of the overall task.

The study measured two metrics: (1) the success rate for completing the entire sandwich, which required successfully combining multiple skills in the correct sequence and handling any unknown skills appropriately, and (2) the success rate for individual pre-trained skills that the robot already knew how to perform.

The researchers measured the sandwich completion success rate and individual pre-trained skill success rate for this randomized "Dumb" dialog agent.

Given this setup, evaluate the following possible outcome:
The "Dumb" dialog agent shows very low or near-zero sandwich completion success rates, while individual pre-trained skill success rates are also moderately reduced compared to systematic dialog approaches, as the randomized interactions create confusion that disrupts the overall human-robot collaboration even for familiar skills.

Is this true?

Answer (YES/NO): NO